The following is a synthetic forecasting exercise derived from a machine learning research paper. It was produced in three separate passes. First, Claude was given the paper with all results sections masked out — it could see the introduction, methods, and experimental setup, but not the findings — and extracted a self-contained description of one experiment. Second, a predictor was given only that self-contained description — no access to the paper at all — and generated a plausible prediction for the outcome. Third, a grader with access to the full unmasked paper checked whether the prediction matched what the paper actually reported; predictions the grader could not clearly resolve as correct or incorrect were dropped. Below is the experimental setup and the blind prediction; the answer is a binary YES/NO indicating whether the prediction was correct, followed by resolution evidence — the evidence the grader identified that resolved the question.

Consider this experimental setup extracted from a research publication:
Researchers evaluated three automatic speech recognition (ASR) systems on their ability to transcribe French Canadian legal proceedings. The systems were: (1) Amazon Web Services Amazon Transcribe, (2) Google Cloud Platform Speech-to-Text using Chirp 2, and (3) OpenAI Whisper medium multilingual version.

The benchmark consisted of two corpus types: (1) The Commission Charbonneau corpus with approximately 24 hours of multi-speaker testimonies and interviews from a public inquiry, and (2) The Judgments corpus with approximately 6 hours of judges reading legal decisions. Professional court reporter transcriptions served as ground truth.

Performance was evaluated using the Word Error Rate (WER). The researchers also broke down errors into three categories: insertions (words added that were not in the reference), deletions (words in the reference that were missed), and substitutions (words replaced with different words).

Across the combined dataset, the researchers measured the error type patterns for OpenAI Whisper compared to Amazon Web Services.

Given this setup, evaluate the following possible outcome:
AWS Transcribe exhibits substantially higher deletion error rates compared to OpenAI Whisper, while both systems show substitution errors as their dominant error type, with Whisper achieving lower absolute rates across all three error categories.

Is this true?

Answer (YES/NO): NO